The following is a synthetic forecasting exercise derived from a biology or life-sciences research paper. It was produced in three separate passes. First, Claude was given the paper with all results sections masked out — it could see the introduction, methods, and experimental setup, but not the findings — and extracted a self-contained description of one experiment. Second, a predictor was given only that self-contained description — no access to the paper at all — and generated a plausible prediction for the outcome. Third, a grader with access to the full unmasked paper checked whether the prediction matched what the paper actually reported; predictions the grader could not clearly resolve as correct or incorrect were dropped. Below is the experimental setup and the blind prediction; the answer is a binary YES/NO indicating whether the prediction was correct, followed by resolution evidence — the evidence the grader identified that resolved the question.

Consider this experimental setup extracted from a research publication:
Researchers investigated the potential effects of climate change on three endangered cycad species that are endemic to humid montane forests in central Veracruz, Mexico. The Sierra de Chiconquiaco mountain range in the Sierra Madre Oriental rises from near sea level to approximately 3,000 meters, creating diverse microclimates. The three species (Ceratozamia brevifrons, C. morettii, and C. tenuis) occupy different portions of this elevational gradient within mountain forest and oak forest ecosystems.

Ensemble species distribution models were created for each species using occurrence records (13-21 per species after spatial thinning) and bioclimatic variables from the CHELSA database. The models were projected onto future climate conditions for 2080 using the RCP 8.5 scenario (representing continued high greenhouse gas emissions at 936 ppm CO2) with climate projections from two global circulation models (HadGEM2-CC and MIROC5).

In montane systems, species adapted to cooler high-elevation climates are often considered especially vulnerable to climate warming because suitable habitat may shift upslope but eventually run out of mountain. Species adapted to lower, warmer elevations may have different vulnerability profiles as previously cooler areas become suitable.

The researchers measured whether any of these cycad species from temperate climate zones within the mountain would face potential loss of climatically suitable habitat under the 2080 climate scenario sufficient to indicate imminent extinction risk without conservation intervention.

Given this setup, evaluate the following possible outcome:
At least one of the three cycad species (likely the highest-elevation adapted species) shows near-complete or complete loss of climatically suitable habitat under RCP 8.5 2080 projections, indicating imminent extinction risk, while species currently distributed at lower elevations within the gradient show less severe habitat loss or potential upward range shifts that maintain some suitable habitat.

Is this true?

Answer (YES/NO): NO